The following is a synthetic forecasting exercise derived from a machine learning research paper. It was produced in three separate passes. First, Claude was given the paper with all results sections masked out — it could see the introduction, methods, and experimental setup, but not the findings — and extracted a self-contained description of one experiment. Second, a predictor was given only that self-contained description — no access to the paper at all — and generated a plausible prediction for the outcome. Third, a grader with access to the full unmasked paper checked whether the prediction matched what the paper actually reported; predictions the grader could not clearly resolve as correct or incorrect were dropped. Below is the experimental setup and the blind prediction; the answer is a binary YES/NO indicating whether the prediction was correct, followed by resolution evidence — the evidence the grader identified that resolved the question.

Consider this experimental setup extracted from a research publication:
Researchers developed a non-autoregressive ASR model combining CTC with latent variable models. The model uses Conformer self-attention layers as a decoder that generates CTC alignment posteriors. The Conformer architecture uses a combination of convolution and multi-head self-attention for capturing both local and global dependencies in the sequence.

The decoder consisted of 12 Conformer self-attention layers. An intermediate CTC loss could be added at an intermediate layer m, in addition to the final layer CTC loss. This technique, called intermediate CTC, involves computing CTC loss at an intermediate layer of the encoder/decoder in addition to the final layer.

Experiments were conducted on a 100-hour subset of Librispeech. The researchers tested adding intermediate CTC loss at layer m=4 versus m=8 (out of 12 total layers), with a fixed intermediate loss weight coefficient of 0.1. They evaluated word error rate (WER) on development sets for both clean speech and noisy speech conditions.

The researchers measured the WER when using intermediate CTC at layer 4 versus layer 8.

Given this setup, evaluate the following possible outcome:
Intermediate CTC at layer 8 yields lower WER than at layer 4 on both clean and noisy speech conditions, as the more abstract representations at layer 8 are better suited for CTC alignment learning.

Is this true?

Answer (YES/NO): NO